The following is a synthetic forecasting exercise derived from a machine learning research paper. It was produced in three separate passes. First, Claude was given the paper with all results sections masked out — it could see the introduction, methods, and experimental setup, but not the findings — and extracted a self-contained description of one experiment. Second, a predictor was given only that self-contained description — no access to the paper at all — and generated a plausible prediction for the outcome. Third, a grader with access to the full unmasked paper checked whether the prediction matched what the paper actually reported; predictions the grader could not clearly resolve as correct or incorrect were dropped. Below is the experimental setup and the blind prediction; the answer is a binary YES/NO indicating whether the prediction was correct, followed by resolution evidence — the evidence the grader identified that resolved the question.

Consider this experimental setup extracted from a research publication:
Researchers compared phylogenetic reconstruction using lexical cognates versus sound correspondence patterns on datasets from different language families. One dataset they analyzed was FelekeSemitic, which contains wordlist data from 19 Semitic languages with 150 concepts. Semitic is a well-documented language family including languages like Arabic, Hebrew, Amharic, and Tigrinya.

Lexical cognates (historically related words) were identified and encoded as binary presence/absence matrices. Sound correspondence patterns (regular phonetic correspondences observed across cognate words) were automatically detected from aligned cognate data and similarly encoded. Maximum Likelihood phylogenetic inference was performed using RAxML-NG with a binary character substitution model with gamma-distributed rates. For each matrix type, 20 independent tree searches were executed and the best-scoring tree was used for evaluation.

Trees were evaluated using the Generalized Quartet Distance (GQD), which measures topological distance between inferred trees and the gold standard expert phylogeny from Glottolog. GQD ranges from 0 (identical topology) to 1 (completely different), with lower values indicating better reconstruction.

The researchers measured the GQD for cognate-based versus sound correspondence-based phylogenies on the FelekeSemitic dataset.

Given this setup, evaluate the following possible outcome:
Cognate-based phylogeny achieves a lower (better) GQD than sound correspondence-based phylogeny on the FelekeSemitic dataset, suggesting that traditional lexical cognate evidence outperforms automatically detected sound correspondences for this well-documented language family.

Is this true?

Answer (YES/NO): NO